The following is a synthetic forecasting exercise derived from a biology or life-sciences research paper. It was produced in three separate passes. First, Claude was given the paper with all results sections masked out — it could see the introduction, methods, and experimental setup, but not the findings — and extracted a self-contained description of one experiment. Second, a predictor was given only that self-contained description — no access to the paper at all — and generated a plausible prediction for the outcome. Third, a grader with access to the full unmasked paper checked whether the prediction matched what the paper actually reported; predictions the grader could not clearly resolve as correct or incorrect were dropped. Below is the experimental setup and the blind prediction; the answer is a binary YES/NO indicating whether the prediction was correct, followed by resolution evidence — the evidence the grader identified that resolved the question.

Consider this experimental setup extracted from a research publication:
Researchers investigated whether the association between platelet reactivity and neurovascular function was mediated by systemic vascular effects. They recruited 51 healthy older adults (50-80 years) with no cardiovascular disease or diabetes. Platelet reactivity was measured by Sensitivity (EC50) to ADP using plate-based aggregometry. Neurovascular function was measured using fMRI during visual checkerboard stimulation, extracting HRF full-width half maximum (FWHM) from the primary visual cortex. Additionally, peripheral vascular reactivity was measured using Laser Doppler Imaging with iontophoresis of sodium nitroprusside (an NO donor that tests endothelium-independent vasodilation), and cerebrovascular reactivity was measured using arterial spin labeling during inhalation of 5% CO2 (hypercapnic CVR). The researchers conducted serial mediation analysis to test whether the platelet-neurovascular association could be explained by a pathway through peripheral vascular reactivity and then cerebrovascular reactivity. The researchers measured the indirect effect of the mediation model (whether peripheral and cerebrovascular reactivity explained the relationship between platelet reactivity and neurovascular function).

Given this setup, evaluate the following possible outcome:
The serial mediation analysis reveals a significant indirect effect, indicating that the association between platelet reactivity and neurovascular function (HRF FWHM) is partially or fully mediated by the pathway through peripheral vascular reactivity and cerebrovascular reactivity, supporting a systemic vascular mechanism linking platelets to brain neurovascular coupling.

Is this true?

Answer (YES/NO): NO